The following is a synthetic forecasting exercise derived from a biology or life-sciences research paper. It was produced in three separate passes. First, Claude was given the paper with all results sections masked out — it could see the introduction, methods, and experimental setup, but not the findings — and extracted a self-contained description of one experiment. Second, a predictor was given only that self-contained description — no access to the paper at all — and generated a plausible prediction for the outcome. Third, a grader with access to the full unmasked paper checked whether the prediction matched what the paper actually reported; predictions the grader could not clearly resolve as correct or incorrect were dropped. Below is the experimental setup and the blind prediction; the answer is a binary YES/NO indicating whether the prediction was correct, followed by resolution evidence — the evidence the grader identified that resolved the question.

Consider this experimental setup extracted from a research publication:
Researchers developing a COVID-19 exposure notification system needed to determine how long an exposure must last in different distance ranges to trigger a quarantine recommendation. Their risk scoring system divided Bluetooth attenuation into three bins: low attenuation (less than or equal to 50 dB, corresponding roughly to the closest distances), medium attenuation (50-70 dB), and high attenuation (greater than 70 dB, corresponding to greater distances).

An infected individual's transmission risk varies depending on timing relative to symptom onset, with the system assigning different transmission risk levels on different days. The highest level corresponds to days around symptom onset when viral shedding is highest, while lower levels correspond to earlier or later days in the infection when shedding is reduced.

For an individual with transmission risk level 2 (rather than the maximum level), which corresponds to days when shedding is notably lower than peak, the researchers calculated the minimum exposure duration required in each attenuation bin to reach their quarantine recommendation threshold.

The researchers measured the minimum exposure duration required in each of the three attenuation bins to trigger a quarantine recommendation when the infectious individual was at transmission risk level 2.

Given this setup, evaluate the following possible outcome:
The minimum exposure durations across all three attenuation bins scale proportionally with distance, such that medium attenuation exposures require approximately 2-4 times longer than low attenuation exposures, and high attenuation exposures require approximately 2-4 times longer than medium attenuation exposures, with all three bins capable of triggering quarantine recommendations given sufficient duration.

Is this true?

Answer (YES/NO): NO